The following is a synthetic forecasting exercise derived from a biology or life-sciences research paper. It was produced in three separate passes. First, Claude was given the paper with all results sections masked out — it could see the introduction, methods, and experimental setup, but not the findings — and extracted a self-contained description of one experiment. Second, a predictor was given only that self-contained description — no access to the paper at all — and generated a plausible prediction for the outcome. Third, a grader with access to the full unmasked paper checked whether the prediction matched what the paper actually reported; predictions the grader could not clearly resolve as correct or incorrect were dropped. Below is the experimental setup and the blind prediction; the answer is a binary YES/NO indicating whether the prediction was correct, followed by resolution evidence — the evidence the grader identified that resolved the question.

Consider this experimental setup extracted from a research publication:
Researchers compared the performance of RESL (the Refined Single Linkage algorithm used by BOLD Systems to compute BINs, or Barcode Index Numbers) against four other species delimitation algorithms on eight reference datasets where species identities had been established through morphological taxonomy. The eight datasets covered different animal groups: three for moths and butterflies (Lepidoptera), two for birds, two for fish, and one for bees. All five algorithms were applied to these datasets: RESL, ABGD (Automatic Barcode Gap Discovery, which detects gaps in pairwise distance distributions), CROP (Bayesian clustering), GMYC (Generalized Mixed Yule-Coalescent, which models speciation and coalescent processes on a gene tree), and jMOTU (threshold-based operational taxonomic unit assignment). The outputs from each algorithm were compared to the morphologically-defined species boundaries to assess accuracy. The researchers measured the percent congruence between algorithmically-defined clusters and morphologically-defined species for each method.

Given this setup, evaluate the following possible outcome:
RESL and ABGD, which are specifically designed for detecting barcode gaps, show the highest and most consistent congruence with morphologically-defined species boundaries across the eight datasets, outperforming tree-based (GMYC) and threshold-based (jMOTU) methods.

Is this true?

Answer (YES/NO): NO